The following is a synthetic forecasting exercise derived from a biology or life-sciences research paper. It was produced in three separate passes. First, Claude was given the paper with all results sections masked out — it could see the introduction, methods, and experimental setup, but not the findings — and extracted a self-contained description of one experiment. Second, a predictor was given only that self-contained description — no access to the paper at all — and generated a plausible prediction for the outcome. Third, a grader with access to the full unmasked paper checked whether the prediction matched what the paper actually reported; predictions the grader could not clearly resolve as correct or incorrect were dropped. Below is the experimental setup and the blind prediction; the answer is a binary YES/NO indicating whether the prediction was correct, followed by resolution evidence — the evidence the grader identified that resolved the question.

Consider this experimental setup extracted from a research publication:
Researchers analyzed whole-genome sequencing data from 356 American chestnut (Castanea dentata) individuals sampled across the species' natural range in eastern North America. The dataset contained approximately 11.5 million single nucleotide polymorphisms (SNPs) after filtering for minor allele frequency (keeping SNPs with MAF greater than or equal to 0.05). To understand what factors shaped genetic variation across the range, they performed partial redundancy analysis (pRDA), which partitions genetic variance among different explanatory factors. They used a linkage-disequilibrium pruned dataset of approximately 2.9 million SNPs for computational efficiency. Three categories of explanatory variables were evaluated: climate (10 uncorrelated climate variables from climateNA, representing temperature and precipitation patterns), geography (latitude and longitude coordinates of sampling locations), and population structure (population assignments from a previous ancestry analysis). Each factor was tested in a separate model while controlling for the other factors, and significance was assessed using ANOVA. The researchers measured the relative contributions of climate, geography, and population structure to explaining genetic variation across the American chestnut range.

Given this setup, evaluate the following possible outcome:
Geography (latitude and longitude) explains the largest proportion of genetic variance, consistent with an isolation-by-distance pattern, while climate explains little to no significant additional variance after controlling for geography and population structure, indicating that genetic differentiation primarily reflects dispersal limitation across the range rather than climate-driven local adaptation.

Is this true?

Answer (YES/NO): NO